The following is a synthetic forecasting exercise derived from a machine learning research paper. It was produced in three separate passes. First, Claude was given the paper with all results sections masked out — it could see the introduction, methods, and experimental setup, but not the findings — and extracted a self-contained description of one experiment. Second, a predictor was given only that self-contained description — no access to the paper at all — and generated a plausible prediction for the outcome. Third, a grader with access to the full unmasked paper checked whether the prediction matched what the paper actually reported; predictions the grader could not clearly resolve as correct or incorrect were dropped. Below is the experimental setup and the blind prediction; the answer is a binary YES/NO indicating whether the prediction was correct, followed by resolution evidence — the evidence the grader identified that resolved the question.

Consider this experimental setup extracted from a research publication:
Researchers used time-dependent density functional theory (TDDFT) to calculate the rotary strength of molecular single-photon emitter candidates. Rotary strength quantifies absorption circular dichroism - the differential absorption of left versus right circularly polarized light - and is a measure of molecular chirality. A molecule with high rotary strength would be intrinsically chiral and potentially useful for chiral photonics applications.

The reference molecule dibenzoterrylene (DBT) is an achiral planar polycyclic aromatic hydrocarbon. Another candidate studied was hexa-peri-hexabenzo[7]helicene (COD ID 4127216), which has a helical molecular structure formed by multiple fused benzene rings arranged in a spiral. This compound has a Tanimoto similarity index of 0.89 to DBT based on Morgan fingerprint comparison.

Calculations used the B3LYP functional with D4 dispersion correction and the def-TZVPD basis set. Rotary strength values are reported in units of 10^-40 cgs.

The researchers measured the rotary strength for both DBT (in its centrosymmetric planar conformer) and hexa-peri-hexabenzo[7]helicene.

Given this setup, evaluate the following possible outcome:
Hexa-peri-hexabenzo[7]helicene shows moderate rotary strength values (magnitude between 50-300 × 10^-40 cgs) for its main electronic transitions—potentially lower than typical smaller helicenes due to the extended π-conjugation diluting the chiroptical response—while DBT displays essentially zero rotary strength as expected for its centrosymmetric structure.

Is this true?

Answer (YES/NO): NO